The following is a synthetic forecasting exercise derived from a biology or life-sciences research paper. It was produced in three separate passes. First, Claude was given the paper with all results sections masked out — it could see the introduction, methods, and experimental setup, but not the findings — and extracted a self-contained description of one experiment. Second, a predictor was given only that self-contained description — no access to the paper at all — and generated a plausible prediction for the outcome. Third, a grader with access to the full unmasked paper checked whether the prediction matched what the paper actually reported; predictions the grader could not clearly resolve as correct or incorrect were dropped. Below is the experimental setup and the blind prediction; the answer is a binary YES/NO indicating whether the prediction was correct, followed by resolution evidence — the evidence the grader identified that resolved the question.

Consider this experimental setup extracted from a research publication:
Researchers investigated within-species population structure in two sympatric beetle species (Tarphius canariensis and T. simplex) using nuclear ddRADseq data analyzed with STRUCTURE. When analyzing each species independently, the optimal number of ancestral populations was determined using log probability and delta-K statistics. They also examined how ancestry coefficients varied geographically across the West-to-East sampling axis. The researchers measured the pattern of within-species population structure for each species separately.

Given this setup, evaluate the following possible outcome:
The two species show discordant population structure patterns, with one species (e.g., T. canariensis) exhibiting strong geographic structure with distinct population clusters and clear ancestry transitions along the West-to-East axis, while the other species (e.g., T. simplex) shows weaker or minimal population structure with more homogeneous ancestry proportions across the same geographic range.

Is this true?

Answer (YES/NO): YES